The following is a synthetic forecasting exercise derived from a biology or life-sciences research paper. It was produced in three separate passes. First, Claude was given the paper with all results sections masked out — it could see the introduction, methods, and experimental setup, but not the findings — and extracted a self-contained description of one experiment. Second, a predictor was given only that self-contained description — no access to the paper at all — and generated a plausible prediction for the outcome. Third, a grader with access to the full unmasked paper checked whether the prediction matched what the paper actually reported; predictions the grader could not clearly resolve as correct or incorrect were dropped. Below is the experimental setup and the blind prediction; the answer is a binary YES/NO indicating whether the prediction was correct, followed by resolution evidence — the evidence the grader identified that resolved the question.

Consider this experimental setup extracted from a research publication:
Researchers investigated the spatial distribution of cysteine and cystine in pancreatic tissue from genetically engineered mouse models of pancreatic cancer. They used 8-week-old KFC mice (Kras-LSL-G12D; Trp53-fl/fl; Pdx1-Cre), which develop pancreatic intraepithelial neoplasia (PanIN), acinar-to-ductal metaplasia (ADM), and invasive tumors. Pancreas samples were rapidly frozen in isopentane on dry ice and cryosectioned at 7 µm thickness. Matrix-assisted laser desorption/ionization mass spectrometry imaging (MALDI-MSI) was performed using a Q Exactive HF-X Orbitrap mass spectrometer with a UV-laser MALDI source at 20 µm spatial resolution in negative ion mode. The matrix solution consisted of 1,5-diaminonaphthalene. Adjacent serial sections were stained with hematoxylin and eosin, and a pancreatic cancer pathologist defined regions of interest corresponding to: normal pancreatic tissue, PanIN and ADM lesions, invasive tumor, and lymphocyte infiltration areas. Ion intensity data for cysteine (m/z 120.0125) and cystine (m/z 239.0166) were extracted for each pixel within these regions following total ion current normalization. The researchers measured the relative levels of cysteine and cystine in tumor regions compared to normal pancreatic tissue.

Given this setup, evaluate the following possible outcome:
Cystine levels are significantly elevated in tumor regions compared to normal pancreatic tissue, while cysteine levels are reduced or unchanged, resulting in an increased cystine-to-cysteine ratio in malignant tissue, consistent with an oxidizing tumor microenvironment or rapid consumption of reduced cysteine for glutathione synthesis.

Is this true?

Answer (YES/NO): NO